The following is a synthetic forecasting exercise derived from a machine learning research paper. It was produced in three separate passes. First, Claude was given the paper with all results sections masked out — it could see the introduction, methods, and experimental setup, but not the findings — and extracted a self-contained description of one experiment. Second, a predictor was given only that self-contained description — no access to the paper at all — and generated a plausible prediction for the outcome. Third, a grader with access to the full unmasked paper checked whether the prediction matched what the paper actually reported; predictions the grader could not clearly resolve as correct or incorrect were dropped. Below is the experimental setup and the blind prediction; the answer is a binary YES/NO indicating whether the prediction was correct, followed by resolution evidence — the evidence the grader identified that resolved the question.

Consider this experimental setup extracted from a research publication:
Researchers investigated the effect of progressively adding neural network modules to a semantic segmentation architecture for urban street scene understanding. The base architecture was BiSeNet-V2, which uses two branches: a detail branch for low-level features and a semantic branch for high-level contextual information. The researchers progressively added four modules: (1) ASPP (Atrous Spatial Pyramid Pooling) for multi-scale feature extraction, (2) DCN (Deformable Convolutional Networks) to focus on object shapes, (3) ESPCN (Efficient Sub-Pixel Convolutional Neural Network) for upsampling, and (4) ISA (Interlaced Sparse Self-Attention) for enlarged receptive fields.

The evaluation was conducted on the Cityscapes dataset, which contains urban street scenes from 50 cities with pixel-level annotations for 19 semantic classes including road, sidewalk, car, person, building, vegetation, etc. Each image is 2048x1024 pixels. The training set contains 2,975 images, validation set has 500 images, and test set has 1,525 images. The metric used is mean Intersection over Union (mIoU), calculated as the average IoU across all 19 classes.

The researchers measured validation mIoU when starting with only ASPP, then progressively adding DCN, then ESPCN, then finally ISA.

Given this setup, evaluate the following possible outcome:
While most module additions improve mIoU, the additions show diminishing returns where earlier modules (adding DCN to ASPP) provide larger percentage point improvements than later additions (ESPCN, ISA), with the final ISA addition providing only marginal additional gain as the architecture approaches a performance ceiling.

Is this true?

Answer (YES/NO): NO